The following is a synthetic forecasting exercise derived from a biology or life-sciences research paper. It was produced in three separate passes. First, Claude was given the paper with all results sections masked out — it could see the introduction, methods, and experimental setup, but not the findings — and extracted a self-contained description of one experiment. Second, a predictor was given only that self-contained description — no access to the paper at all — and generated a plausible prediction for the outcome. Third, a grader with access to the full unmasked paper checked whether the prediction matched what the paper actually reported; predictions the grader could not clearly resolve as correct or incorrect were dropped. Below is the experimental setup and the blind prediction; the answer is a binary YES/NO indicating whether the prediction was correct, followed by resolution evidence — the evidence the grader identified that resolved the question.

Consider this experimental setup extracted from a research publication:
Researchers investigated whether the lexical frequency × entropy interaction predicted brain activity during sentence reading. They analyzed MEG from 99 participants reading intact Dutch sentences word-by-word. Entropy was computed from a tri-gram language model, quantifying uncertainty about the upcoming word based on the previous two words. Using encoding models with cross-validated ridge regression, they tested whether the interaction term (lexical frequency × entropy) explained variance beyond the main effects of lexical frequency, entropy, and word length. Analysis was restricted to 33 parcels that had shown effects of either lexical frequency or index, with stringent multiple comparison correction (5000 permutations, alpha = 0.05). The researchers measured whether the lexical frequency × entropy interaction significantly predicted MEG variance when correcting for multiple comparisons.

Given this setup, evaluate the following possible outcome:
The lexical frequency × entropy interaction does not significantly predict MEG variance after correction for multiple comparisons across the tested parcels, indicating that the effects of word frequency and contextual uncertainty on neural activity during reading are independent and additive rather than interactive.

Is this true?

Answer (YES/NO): YES